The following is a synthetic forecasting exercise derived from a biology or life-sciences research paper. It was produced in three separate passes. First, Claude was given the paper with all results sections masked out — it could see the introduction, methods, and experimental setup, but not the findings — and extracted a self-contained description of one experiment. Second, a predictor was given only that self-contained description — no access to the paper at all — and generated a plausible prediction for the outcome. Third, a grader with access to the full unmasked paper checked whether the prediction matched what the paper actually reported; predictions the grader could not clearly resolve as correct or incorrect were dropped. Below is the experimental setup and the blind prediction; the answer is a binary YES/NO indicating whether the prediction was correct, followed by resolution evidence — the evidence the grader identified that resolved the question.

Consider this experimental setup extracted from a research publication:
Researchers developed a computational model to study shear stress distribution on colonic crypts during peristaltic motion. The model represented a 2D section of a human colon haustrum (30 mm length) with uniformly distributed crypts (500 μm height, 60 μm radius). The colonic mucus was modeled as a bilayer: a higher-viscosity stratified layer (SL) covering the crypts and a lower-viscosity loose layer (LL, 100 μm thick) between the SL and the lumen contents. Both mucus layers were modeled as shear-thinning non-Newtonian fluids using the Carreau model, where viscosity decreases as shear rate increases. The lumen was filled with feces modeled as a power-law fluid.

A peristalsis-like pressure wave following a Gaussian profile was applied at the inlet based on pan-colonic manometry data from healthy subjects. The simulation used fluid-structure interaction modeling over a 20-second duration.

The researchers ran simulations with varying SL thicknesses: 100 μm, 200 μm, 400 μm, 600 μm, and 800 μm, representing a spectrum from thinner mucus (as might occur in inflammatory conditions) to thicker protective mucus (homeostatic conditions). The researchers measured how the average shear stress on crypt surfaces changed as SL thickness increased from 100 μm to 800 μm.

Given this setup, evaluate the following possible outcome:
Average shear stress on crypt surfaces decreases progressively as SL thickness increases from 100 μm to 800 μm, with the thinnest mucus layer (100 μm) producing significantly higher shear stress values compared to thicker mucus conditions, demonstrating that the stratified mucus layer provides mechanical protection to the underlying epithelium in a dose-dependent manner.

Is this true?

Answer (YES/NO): NO